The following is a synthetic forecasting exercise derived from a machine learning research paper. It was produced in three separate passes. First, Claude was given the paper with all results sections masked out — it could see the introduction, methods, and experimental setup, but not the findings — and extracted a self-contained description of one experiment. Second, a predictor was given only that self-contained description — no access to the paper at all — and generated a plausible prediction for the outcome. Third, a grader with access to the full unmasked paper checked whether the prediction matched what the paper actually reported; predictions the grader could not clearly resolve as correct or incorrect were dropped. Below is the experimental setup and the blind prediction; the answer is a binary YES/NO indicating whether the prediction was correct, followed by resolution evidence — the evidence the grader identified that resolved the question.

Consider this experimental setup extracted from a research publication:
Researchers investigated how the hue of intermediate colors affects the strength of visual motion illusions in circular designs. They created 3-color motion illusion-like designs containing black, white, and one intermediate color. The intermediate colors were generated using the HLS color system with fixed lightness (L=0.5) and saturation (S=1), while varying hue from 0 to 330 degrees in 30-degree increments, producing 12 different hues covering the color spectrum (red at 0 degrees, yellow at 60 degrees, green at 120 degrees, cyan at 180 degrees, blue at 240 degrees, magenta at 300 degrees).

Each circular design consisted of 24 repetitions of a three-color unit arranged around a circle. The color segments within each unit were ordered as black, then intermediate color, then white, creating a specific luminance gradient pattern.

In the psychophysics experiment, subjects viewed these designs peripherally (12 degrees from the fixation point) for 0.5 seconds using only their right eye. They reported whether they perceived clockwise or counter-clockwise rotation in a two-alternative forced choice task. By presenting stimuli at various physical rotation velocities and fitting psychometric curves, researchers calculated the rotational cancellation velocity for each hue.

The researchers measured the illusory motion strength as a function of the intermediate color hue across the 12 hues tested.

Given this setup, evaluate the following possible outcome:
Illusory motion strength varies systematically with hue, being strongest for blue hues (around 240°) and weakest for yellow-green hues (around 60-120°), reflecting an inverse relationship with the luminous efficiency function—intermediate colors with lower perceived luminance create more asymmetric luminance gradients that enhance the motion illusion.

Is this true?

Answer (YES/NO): NO